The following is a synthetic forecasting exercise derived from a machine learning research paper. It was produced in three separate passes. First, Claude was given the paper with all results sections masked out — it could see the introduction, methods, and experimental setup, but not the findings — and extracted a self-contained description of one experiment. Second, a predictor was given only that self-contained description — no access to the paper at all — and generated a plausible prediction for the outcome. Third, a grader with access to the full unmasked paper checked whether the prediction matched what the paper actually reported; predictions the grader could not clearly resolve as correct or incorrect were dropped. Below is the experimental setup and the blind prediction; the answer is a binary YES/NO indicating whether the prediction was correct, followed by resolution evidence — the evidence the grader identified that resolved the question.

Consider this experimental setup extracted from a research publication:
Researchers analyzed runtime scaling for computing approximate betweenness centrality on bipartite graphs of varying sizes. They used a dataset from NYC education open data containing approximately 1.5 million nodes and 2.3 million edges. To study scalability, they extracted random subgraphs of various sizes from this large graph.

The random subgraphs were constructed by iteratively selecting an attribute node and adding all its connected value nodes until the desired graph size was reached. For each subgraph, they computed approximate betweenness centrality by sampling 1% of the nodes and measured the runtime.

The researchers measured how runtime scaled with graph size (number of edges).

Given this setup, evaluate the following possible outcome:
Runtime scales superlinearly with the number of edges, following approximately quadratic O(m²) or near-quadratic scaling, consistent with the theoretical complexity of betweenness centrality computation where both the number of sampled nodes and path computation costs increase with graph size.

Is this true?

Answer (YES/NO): NO